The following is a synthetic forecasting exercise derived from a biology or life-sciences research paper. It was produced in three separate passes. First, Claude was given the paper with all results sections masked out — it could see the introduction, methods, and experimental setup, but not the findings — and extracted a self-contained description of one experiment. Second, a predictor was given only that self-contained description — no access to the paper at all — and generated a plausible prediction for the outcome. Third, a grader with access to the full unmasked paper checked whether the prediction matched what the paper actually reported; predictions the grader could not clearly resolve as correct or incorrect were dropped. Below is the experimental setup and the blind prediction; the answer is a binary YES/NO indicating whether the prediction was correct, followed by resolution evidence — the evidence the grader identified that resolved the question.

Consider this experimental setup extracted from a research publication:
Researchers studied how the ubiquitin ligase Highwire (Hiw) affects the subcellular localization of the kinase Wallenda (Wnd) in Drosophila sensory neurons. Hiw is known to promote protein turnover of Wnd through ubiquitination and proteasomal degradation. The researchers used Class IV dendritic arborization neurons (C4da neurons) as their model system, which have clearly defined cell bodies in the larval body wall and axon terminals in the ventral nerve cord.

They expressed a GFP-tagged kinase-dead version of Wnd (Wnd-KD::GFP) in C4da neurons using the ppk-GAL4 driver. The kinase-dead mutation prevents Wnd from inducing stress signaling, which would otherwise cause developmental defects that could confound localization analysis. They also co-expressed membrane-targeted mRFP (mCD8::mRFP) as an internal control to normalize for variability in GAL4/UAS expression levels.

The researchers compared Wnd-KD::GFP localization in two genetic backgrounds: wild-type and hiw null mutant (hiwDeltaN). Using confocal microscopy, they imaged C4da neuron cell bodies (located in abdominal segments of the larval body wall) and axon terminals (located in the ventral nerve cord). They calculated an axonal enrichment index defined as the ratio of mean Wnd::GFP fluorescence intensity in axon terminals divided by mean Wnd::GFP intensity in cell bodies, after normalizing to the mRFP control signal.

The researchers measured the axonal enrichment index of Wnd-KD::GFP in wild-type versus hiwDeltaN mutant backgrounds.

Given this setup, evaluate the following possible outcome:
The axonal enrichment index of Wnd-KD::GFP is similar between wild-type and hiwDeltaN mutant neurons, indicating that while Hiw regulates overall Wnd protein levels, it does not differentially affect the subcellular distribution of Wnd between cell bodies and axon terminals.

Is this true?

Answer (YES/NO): NO